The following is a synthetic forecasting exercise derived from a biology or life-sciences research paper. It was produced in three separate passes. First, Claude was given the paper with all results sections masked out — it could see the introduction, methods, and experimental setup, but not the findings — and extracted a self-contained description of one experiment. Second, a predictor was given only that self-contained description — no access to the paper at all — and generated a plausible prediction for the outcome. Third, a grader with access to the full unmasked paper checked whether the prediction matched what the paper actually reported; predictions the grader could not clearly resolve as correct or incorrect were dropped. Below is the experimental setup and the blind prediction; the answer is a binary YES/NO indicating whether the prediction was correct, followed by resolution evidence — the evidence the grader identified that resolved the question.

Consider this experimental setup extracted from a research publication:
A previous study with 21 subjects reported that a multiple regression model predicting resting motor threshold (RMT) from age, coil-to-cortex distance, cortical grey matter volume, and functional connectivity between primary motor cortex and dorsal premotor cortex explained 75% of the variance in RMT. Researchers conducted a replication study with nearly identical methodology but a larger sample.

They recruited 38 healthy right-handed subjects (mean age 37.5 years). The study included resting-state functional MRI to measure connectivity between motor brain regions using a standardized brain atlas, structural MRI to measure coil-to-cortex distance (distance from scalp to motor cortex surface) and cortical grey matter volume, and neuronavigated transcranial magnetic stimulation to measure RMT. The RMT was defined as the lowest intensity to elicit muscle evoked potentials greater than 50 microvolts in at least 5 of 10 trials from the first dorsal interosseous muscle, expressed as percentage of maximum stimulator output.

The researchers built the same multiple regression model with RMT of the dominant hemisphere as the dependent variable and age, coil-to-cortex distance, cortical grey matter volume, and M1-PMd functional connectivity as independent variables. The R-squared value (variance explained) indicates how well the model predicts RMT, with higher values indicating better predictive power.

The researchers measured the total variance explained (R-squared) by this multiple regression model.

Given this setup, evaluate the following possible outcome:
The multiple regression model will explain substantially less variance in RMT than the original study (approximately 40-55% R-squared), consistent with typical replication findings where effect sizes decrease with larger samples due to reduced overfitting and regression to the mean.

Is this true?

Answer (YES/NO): YES